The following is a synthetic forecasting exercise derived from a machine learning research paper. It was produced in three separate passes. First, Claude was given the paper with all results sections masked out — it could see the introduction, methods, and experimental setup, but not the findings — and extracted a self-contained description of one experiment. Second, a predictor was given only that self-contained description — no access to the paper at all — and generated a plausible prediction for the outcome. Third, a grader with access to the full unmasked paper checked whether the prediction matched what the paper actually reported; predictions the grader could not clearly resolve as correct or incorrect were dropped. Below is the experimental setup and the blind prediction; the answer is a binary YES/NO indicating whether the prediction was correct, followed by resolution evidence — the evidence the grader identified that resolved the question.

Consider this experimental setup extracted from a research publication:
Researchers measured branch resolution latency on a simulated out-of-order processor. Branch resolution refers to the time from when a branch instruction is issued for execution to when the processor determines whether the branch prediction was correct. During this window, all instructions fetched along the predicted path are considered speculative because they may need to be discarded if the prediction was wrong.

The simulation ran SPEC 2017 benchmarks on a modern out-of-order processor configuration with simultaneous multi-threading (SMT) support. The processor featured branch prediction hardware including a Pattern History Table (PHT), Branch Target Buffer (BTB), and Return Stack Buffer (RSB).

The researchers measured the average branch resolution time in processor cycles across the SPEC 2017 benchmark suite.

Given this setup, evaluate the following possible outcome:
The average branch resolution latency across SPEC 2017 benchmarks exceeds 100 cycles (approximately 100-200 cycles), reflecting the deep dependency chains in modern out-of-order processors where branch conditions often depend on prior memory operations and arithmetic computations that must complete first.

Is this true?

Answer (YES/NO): NO